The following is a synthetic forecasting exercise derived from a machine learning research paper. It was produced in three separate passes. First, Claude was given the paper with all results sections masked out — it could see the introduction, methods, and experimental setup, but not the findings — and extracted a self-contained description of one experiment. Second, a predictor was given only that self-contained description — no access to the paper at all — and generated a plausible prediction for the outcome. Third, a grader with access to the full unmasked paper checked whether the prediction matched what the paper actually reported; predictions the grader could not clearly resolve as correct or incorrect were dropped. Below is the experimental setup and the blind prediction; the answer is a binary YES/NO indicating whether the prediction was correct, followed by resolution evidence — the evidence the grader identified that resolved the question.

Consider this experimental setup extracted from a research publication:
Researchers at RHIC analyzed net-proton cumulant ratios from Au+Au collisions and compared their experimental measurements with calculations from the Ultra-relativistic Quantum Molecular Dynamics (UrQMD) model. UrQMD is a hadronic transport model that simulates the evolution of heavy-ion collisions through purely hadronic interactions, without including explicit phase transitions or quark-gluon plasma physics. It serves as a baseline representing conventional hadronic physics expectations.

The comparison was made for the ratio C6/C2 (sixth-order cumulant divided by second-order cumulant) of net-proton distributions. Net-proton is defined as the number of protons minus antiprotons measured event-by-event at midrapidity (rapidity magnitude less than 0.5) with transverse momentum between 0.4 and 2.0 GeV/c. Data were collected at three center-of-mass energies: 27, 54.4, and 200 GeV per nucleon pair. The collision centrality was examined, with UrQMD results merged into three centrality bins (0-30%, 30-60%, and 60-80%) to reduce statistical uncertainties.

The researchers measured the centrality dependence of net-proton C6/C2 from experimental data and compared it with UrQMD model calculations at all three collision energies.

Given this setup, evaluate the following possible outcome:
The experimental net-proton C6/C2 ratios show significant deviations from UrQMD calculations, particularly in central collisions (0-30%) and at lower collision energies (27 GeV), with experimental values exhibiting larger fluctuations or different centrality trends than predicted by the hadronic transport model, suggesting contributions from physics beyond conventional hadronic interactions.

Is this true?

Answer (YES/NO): NO